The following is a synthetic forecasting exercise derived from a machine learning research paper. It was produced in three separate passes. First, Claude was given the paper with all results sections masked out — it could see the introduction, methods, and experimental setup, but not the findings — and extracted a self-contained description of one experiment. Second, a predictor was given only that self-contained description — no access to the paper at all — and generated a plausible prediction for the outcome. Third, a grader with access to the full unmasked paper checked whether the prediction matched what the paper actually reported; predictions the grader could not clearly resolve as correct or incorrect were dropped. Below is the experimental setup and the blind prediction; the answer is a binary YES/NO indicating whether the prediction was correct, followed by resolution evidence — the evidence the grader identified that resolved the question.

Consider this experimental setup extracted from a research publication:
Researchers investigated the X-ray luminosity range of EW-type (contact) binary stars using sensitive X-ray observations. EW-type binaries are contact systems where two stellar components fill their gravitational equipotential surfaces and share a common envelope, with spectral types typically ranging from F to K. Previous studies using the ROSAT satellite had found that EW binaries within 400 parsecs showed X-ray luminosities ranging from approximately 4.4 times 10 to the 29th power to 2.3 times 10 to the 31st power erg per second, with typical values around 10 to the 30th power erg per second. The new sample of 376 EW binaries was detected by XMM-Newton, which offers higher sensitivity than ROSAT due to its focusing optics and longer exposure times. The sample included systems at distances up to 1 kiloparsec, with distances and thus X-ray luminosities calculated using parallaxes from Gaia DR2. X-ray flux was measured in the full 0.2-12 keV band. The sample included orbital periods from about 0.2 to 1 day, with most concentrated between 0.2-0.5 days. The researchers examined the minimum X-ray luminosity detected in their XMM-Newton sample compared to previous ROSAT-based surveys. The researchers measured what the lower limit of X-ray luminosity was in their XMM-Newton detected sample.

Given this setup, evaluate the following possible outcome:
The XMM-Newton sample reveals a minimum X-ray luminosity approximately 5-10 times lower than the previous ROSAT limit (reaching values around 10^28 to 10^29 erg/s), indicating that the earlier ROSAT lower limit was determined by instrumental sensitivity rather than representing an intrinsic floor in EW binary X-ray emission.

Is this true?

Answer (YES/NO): NO